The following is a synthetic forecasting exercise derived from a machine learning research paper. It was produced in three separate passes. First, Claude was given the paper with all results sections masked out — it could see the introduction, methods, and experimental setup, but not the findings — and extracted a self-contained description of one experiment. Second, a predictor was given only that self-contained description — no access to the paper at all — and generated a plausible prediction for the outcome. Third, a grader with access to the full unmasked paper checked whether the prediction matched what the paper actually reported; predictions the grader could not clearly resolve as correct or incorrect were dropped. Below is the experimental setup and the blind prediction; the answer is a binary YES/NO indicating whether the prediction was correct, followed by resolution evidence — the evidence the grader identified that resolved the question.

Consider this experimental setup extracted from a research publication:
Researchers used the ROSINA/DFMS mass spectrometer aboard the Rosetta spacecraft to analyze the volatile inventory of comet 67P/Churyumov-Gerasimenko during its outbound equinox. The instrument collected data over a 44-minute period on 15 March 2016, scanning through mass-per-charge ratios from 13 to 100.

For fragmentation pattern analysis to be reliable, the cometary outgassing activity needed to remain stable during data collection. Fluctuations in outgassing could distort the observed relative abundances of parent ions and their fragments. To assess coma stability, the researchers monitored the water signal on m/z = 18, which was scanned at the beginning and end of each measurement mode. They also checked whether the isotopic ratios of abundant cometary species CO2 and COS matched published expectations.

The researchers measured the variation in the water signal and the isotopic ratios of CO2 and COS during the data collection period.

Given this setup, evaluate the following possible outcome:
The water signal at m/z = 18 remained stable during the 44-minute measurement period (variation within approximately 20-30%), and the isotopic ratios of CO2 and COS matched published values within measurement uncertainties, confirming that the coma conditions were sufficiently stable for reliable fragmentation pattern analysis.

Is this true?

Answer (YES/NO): NO